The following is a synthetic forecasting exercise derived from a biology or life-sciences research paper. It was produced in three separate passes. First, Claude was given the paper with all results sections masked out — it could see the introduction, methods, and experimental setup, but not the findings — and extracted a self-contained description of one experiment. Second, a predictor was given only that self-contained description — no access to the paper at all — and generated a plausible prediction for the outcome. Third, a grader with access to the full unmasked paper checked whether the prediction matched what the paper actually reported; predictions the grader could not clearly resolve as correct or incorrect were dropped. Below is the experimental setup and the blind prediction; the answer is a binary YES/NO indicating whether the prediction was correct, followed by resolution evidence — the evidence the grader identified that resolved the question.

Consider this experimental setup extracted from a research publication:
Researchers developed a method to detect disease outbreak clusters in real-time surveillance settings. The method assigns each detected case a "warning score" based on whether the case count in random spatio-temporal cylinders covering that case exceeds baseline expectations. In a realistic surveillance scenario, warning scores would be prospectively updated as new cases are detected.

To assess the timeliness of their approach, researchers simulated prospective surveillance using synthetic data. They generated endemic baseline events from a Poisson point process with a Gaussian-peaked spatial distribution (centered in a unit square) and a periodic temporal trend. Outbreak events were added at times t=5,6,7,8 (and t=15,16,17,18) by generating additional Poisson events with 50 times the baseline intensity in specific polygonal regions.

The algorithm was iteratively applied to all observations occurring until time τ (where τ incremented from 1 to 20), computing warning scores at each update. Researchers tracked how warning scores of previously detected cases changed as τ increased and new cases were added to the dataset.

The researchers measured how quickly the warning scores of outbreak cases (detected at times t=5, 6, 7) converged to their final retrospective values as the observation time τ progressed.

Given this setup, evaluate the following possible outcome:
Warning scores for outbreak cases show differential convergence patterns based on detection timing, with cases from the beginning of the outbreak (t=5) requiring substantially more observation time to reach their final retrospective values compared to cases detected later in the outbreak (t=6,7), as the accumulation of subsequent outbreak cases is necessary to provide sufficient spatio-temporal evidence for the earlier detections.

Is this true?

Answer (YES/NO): NO